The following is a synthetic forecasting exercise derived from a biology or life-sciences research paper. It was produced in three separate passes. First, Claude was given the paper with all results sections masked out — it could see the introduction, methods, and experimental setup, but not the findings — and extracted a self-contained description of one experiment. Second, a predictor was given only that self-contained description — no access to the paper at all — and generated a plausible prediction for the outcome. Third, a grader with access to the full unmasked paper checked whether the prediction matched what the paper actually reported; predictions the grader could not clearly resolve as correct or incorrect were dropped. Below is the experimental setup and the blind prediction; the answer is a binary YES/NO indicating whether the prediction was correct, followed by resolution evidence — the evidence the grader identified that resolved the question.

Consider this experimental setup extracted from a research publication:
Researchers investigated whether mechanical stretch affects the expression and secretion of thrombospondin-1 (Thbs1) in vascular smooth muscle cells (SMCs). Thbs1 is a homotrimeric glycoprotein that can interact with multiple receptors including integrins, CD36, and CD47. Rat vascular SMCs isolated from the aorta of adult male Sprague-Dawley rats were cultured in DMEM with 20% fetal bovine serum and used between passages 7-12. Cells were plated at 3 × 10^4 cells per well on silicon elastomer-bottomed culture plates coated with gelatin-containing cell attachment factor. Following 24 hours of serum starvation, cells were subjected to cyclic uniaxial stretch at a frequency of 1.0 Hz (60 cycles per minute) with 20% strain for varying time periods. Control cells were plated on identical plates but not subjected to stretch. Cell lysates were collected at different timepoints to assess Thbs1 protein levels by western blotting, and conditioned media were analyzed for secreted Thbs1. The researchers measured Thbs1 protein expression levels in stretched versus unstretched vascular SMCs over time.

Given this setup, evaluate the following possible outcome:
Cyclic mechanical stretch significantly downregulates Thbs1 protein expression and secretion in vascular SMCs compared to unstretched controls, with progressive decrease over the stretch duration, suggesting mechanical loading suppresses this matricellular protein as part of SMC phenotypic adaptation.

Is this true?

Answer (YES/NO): NO